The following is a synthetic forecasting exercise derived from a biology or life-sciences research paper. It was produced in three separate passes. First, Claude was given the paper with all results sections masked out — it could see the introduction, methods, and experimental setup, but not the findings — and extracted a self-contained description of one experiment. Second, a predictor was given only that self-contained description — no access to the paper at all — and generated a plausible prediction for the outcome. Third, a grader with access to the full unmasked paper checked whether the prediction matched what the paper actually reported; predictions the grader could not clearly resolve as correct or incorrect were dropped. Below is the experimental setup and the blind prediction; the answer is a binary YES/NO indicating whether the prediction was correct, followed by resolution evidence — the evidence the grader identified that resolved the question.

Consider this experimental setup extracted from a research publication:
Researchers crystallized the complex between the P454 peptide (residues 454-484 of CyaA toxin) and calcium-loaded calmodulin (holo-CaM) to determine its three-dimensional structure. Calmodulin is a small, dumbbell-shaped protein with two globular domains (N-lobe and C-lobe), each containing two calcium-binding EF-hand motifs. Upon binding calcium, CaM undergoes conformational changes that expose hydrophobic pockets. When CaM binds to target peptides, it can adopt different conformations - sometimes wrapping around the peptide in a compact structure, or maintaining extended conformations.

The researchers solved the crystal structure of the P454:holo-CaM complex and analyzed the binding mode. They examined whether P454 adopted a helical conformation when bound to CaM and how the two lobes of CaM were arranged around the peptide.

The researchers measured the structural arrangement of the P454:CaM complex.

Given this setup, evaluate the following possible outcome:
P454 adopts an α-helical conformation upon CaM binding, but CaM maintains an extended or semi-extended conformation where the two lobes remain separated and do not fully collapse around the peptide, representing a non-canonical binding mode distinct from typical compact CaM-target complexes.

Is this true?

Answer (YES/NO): YES